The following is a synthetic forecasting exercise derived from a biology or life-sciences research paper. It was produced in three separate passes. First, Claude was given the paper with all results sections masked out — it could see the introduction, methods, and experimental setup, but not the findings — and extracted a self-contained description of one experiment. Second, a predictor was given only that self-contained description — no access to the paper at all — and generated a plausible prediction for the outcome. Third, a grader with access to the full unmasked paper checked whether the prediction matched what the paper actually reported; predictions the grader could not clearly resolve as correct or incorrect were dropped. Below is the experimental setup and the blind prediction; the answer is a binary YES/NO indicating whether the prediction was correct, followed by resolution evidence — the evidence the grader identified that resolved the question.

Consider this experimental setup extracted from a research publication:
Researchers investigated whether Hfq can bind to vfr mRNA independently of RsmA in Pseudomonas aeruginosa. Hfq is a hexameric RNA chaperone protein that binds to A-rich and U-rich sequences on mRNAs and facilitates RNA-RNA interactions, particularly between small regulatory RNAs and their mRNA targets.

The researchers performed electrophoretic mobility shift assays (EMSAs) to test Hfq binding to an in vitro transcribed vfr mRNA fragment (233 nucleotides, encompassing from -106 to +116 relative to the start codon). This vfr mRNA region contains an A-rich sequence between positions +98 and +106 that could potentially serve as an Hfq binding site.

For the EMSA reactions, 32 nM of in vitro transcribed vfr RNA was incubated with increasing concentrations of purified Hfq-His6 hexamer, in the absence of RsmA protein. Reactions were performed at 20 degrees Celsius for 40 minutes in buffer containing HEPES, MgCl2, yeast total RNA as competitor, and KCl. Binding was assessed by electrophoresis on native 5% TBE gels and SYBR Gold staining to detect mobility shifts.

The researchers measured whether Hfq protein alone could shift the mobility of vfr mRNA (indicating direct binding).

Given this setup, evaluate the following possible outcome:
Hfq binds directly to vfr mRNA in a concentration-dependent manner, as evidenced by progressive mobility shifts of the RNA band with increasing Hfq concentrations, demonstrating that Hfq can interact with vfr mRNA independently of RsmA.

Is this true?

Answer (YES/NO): YES